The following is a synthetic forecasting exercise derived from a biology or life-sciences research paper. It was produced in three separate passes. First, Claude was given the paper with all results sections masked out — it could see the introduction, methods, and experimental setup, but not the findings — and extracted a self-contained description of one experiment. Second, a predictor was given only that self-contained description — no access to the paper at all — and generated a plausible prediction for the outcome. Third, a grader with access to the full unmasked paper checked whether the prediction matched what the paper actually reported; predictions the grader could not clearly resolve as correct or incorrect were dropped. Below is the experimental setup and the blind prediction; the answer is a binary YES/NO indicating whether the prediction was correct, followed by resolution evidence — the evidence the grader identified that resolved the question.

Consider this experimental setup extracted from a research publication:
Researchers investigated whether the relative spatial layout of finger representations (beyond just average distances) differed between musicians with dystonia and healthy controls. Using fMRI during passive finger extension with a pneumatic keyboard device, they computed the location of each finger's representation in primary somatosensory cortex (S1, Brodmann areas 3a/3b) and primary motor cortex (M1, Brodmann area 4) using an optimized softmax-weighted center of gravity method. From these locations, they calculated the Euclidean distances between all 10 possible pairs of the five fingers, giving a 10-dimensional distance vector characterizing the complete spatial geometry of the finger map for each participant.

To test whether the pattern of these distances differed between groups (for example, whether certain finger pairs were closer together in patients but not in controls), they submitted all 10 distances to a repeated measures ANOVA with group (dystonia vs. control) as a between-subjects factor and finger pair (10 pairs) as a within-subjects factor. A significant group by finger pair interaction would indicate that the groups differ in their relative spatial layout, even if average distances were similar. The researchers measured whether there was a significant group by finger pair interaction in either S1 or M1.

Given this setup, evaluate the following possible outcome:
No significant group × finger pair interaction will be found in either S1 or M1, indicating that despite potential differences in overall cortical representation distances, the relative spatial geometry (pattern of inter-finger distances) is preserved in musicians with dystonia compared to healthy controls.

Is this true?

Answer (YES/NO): YES